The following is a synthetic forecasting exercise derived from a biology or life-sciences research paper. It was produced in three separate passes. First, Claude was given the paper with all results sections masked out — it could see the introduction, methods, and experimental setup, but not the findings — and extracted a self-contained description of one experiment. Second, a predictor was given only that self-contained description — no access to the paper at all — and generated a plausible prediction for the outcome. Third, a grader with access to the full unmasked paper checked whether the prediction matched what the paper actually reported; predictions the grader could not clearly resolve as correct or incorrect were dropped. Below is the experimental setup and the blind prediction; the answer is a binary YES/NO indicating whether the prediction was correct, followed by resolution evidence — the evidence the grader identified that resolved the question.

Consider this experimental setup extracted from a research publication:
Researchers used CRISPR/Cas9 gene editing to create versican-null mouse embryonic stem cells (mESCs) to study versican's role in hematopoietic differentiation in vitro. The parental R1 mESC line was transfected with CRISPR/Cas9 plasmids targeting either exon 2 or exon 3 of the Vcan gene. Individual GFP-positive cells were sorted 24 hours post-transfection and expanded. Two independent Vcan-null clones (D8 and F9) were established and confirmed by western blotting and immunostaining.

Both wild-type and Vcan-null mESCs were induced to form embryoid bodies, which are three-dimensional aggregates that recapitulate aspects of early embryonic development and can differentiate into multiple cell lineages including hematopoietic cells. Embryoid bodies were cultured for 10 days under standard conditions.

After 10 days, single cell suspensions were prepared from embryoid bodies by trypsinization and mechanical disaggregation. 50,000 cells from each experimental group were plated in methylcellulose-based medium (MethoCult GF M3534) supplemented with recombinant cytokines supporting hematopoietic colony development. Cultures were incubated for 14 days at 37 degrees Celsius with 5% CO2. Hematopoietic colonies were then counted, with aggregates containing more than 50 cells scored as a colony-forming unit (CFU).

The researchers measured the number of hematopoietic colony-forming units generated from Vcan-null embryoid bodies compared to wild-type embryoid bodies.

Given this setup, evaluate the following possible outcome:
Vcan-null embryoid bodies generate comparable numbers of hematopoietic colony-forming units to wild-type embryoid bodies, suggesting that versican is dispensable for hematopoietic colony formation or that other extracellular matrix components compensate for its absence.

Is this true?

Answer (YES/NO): NO